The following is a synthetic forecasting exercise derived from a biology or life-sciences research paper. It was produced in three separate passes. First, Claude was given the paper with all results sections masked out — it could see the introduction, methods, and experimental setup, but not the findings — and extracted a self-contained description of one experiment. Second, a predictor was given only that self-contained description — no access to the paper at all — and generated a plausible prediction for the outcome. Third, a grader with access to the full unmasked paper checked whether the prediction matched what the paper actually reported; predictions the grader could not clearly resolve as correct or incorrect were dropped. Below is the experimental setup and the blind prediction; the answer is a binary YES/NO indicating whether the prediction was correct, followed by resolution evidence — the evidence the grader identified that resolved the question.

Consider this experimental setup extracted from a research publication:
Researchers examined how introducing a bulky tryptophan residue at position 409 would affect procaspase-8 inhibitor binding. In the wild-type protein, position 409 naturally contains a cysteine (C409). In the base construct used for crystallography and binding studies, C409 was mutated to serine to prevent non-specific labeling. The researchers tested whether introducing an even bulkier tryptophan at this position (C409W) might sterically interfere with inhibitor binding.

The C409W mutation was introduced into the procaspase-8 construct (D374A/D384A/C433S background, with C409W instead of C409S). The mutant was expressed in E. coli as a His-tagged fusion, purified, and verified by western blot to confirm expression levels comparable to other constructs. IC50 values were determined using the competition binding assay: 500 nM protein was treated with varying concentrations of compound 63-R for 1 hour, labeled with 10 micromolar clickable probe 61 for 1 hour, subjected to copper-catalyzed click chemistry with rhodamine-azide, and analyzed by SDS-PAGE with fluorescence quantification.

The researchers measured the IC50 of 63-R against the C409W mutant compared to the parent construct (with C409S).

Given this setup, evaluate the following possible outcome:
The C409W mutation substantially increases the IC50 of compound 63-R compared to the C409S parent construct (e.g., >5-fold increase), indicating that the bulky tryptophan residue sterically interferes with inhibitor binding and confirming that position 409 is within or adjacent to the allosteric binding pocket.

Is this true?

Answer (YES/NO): YES